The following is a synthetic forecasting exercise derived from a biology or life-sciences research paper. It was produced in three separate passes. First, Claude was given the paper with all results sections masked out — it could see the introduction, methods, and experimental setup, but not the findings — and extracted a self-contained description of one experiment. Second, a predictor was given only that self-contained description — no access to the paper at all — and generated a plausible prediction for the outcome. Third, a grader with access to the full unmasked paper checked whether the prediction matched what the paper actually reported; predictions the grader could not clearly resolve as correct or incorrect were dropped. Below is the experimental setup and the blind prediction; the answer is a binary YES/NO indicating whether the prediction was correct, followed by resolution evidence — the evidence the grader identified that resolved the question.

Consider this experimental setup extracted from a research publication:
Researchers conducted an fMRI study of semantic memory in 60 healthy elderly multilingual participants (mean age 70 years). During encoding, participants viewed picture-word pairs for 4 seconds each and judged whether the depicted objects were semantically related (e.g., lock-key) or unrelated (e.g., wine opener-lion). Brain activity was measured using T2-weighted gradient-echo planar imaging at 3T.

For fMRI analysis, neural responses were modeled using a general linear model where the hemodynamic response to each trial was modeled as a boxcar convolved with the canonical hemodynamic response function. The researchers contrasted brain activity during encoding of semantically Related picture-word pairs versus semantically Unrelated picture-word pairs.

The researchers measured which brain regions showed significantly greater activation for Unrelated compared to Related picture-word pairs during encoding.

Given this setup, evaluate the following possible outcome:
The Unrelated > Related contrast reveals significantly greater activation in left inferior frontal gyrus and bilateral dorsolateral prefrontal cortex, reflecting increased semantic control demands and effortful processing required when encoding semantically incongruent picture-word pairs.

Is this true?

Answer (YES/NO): NO